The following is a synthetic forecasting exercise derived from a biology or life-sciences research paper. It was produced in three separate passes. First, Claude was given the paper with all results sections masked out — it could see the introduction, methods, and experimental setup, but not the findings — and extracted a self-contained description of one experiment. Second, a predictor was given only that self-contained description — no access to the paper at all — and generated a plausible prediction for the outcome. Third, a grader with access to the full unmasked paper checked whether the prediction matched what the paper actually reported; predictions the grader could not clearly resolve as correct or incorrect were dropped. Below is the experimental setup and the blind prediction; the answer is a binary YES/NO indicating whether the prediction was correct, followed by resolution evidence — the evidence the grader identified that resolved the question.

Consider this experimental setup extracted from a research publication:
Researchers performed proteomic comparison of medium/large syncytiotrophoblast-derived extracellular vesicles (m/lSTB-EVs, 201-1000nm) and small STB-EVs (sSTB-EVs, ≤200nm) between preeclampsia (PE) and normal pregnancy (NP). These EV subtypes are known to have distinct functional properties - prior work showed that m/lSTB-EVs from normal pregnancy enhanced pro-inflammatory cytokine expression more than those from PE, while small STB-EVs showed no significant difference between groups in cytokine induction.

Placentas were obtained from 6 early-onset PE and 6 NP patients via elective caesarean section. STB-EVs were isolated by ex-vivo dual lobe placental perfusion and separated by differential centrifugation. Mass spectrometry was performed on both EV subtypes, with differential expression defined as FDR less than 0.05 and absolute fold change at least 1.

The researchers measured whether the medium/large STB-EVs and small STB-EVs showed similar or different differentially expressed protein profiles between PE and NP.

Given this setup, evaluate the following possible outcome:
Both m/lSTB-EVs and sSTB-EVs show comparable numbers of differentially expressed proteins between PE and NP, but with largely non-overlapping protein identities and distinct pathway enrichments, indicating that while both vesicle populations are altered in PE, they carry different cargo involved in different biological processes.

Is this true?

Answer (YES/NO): NO